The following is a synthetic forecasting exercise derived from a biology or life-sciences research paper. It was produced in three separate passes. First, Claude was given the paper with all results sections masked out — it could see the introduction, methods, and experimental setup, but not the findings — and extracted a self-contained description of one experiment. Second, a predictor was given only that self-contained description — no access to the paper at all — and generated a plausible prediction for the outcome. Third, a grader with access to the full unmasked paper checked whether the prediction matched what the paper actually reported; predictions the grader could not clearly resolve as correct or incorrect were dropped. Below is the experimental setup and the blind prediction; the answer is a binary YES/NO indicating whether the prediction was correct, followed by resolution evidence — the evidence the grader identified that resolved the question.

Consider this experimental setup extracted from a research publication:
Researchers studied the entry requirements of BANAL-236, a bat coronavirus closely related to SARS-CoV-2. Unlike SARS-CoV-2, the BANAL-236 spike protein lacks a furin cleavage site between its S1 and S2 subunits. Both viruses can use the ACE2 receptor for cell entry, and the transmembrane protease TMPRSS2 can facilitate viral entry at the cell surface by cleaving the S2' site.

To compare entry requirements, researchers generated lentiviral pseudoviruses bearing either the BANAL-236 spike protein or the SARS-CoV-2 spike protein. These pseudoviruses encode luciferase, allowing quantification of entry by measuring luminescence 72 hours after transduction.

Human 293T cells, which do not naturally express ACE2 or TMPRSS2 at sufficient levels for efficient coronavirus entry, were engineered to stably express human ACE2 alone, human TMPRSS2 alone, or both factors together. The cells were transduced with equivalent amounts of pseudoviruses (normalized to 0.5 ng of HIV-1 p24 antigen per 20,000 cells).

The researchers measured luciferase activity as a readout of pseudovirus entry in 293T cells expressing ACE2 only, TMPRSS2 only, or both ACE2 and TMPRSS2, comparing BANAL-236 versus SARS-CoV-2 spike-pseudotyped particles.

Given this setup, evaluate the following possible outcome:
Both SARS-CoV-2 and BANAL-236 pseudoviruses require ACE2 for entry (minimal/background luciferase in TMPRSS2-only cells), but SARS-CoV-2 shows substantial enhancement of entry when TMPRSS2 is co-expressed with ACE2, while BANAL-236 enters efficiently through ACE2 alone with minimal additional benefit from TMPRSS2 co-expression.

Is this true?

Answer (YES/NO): NO